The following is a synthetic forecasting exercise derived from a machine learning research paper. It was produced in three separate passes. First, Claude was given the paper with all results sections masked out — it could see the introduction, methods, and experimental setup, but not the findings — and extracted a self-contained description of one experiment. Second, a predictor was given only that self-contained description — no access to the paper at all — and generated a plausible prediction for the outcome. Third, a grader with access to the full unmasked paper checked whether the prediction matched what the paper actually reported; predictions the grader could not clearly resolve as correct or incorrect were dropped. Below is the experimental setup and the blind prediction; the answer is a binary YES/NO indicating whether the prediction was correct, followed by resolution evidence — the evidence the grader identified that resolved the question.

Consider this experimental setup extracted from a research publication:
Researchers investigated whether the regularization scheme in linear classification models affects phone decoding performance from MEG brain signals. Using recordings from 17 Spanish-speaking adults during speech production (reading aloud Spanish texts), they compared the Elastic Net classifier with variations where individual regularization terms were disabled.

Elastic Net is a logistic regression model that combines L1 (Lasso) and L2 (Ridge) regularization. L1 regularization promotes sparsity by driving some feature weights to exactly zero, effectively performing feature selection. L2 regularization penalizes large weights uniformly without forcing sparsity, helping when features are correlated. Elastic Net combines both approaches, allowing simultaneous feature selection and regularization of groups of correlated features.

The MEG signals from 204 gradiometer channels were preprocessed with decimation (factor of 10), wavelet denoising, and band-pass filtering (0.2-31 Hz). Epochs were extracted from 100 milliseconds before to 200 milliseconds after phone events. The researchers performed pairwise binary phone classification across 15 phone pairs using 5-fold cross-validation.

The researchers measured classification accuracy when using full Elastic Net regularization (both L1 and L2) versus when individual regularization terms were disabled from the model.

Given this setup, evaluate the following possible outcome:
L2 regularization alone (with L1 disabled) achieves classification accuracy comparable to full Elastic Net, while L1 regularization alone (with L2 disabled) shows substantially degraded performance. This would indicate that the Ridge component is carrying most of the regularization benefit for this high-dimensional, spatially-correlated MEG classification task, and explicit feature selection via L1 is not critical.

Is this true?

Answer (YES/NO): NO